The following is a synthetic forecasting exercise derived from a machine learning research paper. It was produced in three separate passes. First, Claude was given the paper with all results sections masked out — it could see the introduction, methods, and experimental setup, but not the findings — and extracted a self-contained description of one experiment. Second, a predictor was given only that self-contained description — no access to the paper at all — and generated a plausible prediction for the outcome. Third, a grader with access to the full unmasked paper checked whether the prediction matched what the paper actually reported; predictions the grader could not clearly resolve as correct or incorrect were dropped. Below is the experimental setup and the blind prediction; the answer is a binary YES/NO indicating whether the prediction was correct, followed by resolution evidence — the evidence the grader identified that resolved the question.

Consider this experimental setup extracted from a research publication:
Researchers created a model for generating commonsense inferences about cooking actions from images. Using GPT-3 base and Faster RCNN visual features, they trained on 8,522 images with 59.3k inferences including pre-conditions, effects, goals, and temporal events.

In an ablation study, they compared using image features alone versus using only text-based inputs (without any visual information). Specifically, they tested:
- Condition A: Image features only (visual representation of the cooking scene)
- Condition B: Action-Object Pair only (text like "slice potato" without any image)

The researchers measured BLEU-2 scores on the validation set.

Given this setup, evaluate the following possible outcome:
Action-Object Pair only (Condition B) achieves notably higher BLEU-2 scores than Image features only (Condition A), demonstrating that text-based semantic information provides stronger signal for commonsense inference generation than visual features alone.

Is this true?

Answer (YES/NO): NO